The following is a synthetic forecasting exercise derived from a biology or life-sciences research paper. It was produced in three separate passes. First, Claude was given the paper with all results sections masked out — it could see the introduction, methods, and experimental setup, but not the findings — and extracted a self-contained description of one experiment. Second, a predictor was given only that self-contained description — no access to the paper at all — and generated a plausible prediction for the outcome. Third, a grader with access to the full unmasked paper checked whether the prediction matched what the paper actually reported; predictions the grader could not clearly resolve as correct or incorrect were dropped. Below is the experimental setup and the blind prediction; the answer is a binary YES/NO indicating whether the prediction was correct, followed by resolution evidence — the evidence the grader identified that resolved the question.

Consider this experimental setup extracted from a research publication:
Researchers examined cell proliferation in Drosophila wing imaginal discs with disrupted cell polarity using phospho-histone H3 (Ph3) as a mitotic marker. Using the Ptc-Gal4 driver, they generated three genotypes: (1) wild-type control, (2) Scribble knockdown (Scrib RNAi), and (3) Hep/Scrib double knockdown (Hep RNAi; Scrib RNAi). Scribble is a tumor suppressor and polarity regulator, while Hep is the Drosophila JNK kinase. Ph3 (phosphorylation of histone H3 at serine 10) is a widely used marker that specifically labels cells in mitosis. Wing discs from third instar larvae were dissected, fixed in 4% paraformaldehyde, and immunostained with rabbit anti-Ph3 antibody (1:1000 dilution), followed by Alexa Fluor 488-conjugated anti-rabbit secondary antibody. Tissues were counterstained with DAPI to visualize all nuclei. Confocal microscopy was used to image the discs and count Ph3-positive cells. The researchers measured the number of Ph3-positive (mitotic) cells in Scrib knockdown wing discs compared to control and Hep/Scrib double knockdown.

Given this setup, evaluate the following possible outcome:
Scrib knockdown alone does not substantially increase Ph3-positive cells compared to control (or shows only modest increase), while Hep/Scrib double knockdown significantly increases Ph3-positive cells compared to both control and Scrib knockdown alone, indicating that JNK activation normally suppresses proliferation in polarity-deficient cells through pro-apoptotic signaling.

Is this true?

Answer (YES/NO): NO